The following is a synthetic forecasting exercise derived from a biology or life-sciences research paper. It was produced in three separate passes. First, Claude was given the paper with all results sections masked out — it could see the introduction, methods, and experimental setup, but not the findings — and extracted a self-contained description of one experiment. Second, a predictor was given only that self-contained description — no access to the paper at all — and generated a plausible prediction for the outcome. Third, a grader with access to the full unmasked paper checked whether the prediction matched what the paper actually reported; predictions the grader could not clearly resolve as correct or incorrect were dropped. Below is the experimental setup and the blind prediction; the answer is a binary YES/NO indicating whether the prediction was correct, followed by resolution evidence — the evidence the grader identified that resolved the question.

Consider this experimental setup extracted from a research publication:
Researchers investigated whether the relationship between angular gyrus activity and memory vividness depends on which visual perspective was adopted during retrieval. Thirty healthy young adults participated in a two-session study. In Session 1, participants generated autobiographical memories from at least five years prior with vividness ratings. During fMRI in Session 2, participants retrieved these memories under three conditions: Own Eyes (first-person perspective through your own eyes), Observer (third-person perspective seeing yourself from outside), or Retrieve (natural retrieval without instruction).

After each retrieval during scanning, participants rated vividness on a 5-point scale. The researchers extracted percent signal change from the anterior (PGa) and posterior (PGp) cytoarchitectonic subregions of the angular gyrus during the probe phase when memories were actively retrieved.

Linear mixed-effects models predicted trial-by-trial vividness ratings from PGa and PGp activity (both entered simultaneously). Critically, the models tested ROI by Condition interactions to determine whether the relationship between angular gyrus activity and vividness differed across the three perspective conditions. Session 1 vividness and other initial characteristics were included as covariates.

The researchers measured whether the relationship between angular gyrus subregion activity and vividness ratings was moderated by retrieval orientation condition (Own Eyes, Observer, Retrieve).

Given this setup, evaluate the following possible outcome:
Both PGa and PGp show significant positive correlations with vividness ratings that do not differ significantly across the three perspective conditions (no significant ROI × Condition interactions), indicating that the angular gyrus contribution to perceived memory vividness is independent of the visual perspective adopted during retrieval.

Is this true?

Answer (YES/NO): NO